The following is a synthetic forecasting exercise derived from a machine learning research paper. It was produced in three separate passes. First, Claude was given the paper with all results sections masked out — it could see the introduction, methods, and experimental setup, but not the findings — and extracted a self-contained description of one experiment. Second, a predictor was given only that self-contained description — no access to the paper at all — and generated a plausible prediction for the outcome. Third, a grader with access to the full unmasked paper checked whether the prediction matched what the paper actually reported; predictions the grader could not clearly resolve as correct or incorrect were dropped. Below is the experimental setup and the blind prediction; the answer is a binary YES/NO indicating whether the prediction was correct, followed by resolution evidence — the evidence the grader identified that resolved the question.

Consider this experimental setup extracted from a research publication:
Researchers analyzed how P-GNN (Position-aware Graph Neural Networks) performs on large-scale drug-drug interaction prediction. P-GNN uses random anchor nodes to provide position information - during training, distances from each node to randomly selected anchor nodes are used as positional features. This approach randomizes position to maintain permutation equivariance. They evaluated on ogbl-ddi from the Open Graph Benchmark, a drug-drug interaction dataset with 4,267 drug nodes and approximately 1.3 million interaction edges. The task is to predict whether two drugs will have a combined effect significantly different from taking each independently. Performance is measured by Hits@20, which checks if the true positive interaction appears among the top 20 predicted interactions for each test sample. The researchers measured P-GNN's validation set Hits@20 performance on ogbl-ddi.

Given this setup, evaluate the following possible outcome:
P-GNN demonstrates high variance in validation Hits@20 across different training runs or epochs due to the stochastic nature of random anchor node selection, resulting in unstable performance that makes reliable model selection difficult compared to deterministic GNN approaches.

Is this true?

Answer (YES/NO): NO